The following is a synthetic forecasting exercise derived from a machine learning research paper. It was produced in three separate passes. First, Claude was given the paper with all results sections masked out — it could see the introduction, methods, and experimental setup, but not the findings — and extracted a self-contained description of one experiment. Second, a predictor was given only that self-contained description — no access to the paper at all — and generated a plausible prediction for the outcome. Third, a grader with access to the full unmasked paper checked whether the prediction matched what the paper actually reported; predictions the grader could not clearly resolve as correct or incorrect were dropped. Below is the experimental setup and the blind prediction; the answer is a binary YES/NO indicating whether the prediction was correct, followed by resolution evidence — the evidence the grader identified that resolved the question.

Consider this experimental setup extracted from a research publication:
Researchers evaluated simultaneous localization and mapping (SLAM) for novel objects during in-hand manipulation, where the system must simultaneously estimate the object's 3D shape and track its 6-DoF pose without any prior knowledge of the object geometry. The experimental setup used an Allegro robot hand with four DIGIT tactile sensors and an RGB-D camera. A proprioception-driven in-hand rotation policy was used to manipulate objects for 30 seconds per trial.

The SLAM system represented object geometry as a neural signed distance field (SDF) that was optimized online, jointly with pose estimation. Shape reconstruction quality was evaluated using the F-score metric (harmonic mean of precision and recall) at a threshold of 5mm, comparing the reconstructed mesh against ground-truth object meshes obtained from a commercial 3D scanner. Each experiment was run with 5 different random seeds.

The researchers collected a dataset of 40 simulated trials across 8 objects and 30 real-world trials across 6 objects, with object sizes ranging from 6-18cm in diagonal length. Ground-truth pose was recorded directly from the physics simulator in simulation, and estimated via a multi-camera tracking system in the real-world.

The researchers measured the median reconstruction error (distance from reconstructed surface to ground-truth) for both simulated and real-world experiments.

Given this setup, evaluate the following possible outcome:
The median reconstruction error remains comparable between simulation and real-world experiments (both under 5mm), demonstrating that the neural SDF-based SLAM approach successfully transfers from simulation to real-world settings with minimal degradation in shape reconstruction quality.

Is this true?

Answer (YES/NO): YES